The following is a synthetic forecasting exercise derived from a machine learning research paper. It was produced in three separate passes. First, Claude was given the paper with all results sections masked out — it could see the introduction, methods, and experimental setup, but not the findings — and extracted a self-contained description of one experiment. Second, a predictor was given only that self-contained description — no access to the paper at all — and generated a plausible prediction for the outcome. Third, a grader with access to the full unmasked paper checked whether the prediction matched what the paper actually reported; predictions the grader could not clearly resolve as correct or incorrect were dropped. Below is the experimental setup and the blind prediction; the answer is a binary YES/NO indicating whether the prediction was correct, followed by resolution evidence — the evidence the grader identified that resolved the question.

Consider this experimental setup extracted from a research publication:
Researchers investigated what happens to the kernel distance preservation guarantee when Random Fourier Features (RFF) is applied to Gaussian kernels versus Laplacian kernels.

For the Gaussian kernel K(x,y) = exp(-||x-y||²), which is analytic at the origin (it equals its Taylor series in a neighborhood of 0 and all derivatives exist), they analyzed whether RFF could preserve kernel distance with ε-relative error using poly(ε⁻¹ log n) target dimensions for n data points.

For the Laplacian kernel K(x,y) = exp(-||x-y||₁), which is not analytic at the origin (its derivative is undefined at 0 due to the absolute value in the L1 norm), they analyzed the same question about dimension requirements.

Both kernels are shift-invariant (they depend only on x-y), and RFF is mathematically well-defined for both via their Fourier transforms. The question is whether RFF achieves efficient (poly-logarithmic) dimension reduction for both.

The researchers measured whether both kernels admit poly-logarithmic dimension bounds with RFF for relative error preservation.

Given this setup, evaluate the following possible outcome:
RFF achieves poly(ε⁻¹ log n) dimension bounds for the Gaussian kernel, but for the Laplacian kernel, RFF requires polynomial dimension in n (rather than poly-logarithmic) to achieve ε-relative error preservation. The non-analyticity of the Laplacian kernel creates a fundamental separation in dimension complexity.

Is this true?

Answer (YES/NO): NO